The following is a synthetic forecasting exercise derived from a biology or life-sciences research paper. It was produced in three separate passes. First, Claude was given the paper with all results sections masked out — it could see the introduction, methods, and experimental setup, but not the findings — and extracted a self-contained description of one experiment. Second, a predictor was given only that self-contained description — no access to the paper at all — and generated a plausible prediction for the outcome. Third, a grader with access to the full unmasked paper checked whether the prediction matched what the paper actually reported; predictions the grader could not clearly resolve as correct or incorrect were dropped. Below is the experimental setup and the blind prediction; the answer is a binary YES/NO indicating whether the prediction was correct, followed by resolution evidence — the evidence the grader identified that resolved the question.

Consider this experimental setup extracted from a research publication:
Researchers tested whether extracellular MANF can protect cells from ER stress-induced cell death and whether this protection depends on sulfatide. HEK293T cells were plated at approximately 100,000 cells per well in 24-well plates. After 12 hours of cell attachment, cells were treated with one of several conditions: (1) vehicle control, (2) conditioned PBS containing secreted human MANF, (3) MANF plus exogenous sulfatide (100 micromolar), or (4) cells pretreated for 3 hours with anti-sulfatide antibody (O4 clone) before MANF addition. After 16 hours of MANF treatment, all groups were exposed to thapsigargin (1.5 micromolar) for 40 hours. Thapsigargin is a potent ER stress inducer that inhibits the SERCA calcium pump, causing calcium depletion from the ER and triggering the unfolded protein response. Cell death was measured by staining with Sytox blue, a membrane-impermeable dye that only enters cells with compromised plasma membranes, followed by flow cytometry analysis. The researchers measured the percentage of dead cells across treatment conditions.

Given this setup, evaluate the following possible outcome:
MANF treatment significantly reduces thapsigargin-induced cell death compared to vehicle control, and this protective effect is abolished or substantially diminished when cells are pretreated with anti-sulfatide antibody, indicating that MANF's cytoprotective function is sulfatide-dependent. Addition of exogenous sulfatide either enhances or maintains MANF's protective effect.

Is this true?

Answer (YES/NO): YES